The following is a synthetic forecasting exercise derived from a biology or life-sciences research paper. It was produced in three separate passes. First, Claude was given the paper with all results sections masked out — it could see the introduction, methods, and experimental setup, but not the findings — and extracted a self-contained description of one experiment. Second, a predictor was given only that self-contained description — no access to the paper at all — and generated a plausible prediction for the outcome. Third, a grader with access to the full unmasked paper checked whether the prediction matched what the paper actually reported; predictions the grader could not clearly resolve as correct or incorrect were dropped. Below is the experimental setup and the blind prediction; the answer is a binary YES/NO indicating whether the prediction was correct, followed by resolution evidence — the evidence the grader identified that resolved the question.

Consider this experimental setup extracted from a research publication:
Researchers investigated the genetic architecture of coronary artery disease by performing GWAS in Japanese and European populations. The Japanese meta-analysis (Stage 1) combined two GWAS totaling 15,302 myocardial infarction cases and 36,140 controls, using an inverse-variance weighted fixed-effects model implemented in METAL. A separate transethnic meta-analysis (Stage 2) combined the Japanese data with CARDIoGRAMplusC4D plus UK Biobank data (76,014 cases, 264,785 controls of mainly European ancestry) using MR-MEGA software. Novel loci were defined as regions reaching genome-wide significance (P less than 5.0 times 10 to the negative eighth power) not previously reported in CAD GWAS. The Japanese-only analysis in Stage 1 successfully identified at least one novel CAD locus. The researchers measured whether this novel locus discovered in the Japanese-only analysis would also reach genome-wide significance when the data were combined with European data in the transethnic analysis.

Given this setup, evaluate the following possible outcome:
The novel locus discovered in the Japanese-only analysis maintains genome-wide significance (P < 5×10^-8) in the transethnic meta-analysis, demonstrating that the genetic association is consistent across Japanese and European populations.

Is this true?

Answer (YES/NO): NO